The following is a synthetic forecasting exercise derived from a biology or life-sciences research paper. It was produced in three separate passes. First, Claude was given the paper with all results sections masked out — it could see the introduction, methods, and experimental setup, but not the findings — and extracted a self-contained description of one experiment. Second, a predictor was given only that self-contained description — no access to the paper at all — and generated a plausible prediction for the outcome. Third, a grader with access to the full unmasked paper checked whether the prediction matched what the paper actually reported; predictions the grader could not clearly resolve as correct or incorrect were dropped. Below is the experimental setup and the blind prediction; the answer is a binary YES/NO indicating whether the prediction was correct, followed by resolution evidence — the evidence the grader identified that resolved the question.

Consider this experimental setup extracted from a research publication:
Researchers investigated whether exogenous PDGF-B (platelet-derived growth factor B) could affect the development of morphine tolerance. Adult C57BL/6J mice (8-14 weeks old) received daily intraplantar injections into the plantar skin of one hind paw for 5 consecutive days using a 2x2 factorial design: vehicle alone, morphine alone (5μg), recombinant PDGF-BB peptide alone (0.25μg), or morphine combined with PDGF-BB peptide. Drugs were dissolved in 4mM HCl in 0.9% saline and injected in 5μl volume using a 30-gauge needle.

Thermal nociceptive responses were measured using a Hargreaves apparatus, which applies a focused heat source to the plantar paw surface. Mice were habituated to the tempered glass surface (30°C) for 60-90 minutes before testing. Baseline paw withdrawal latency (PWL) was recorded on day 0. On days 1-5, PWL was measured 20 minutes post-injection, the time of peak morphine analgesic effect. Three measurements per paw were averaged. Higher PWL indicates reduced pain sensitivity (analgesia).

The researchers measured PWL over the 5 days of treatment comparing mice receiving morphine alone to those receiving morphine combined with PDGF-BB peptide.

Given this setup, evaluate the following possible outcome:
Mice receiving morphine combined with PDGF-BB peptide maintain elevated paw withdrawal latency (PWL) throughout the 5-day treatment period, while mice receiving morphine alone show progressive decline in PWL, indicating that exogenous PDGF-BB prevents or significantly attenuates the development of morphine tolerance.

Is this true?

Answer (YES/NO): NO